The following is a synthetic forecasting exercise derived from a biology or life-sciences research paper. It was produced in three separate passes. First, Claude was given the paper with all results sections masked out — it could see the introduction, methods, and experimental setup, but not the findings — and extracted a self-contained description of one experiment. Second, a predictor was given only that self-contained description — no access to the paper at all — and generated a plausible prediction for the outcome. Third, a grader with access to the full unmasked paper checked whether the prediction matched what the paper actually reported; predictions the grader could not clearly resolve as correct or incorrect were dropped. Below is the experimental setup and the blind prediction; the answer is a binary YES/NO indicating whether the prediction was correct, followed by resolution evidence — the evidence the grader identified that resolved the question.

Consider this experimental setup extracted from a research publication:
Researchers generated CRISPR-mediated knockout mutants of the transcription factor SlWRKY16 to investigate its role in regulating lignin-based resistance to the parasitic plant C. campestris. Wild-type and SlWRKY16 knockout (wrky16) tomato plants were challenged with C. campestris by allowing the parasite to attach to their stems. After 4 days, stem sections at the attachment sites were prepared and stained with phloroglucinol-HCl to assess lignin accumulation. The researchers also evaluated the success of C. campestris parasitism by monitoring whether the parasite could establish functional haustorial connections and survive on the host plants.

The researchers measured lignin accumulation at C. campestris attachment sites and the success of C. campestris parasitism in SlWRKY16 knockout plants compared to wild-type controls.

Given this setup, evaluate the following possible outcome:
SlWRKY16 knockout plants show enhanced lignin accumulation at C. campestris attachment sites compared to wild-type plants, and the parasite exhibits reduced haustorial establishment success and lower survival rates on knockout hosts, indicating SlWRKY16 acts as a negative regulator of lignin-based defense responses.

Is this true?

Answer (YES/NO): YES